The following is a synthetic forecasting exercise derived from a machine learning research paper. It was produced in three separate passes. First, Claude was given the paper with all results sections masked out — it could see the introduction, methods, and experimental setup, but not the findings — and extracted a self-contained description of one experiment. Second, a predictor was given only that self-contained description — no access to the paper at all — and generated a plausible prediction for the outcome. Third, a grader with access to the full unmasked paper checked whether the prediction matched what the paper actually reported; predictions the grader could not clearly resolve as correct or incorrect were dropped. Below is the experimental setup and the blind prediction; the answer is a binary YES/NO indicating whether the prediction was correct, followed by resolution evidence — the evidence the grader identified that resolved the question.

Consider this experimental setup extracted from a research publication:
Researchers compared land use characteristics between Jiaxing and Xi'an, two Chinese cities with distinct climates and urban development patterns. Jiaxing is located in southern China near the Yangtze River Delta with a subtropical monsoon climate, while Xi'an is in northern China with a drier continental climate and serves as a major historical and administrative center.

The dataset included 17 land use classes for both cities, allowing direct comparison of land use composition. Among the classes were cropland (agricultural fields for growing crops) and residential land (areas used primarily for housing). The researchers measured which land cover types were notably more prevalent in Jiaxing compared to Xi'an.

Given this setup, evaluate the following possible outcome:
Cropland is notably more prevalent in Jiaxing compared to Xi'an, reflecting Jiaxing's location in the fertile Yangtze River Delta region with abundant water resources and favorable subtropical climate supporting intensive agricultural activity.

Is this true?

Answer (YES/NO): YES